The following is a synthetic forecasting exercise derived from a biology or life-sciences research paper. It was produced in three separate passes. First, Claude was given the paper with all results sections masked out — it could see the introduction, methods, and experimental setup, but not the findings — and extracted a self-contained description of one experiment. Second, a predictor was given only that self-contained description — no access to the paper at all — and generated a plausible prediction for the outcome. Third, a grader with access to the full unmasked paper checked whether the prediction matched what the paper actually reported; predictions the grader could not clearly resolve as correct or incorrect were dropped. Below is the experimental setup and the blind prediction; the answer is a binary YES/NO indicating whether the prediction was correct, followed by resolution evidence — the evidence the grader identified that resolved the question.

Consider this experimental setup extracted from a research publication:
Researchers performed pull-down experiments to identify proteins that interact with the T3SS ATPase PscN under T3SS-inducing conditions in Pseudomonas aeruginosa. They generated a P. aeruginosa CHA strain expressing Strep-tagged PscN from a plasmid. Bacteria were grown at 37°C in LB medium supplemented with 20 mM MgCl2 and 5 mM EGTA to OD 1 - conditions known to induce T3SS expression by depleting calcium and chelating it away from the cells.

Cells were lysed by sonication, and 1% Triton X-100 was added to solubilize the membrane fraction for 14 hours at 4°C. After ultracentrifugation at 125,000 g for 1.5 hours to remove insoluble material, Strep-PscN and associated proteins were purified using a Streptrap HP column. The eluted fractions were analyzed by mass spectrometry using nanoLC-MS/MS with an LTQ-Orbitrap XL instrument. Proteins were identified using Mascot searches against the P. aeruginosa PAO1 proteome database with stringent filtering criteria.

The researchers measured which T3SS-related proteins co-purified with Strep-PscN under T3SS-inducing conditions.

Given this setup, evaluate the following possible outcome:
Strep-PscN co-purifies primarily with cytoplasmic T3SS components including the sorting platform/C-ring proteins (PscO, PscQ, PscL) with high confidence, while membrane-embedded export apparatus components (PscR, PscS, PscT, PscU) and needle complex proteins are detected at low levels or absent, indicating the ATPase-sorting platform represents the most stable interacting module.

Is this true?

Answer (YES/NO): NO